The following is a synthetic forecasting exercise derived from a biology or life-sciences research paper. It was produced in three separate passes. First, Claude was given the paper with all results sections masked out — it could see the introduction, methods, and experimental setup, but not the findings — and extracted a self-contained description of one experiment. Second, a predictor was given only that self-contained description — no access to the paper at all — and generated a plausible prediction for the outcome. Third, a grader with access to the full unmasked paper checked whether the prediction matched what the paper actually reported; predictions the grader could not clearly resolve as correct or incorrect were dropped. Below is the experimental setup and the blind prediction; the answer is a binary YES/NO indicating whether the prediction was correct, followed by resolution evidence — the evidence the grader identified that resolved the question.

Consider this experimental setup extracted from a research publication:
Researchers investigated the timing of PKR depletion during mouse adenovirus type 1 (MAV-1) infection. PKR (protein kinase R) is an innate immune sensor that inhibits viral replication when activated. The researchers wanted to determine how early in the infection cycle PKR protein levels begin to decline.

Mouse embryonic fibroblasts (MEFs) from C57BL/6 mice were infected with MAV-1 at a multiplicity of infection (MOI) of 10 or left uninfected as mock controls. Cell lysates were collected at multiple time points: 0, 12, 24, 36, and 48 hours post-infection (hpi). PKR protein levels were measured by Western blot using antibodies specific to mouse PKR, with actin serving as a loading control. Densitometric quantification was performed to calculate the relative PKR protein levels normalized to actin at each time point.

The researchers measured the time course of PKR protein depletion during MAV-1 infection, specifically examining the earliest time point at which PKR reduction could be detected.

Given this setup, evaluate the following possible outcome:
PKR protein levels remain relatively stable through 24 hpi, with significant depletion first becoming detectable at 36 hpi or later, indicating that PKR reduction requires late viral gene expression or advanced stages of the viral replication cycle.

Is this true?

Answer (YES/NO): NO